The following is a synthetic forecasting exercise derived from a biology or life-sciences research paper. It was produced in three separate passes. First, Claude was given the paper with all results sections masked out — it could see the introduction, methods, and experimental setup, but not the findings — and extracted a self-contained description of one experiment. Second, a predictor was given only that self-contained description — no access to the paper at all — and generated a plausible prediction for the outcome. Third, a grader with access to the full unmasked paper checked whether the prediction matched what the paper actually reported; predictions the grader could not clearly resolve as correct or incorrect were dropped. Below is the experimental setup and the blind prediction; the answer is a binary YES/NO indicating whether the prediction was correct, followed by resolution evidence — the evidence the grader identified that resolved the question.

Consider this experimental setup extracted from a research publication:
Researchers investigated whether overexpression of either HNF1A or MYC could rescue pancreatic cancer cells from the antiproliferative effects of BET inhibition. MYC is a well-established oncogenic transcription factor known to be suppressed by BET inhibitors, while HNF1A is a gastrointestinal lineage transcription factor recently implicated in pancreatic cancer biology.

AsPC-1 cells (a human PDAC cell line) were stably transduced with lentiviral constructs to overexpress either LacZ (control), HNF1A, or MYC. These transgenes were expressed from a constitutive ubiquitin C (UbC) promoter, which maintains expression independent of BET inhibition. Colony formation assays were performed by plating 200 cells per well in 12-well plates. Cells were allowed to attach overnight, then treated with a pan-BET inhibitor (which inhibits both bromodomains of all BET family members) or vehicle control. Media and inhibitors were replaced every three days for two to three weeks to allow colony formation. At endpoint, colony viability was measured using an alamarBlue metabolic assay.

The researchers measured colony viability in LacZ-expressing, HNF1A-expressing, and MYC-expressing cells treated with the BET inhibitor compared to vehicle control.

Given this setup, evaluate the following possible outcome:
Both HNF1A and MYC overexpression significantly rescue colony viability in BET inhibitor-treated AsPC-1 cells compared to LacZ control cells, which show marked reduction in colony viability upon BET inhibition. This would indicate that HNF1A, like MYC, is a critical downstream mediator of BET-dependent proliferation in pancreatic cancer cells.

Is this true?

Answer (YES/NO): NO